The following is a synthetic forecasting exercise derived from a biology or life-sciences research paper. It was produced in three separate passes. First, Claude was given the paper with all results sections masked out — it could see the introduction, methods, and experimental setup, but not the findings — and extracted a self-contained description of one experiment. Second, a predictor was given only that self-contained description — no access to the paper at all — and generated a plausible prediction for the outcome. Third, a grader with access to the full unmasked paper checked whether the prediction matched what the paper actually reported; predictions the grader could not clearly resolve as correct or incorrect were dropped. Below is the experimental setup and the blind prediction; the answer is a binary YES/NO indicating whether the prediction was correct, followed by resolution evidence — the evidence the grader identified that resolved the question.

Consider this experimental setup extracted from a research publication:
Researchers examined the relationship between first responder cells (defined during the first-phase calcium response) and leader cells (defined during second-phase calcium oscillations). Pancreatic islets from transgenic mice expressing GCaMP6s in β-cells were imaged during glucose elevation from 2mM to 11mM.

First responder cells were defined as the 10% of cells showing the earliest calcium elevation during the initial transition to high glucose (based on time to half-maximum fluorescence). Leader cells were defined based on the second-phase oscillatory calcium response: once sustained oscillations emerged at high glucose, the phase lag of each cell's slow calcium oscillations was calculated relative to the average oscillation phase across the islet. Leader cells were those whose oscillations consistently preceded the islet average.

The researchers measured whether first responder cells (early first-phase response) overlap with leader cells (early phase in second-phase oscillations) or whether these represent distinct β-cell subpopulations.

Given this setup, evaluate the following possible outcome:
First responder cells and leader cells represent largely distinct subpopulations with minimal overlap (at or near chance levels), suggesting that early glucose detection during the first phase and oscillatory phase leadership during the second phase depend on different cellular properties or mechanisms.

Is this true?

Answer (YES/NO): YES